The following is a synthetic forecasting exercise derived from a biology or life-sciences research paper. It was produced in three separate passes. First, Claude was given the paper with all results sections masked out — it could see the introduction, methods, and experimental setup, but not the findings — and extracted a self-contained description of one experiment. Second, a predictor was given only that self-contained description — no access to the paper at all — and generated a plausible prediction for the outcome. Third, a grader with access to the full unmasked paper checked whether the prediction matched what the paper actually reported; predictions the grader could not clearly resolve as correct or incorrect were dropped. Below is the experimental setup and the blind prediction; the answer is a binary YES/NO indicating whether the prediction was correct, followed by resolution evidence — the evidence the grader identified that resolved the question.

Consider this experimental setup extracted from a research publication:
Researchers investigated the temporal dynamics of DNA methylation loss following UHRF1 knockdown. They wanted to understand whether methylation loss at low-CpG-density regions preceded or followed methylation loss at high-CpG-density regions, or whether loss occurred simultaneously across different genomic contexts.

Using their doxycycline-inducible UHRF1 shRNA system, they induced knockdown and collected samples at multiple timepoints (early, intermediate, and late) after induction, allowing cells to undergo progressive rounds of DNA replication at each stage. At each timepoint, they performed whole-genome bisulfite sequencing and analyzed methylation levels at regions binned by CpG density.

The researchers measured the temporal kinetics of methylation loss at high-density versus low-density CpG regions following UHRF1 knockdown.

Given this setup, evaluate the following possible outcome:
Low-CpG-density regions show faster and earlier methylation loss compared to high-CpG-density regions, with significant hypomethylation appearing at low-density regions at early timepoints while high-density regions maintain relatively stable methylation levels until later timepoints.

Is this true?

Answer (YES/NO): NO